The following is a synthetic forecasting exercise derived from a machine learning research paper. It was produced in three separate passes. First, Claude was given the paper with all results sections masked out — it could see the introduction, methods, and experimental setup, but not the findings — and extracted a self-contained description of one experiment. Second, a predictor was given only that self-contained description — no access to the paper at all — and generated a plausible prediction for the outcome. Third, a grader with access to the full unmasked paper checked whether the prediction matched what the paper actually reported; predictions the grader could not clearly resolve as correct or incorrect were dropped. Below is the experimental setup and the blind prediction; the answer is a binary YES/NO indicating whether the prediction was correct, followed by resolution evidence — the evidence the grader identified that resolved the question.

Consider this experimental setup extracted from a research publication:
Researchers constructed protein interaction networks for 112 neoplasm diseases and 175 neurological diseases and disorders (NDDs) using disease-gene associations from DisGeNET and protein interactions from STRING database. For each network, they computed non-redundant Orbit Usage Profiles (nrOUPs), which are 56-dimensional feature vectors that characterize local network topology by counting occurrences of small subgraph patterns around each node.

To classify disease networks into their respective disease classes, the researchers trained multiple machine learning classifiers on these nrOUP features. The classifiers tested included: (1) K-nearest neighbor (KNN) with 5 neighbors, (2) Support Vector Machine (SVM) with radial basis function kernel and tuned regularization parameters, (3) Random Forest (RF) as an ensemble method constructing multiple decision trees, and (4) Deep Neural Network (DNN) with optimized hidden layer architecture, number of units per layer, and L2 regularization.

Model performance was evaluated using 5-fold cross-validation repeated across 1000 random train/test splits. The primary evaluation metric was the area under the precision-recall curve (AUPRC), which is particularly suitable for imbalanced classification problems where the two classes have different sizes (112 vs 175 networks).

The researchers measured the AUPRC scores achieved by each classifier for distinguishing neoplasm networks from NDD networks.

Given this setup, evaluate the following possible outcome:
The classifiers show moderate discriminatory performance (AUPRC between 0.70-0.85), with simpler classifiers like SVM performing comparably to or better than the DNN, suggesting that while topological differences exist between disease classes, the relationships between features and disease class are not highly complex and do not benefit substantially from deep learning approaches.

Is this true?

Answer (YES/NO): NO